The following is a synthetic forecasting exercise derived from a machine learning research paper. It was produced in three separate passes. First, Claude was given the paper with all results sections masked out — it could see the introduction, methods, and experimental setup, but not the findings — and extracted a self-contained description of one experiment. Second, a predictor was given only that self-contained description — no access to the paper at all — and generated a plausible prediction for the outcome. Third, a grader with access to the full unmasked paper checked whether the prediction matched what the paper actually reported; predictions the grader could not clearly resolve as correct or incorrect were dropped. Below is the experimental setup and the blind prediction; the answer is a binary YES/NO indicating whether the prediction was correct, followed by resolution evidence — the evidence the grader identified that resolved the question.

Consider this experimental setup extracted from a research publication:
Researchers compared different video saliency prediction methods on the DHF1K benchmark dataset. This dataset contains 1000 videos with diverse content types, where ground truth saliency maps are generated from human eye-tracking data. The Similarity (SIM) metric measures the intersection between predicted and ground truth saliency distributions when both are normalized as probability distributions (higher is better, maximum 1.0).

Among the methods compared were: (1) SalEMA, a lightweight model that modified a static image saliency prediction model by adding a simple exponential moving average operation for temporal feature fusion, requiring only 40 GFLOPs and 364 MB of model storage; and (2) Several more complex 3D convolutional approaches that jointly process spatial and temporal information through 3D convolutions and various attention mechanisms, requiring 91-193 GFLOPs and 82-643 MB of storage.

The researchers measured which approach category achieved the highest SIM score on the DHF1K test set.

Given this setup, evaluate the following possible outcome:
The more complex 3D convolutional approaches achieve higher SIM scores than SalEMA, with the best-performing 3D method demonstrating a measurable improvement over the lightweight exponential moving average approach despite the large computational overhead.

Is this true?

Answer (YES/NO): NO